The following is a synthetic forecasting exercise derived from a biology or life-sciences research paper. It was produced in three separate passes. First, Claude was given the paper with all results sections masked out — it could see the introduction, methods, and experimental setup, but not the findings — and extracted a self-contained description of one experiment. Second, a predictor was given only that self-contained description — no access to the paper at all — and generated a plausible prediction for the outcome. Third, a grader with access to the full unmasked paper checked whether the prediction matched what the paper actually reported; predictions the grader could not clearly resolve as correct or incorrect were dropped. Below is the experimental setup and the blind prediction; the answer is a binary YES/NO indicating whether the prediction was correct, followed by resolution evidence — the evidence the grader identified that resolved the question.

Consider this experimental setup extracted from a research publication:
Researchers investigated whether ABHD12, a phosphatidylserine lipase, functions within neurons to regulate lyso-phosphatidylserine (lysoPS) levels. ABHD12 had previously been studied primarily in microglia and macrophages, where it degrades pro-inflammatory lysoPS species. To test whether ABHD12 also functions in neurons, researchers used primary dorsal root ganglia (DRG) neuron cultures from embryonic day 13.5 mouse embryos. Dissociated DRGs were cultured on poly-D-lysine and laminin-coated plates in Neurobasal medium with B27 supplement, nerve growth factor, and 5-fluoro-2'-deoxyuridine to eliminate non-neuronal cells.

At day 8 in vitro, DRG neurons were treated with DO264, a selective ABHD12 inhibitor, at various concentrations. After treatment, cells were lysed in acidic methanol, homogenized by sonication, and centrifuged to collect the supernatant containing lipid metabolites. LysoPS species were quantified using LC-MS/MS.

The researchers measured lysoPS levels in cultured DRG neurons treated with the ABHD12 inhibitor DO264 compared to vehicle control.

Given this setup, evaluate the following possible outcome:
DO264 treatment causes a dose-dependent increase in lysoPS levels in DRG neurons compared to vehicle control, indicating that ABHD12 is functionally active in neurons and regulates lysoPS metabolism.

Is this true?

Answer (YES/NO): YES